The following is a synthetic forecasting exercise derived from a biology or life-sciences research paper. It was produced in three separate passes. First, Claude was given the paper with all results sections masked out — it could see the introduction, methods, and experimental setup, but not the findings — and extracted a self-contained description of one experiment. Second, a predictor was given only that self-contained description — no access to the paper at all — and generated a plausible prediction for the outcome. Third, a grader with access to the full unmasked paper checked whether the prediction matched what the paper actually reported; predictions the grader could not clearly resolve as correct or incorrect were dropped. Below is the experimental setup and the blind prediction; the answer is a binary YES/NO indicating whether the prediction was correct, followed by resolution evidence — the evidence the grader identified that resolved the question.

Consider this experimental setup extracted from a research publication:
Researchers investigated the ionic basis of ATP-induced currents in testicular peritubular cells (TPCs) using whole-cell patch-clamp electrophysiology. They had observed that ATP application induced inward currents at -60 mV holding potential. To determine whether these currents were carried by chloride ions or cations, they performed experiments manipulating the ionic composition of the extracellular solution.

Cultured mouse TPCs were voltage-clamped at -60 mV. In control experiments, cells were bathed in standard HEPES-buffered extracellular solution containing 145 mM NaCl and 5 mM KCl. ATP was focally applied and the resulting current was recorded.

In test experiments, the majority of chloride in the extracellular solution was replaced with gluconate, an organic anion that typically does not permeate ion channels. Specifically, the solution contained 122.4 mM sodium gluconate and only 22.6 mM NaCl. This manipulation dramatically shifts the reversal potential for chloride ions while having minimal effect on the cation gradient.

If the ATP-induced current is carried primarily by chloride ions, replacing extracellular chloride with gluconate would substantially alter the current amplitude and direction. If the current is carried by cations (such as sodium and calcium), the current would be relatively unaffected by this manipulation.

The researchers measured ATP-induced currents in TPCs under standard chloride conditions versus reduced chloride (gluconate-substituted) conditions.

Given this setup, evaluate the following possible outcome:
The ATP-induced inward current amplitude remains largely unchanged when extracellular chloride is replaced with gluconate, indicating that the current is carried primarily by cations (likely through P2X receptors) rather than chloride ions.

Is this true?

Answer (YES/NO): NO